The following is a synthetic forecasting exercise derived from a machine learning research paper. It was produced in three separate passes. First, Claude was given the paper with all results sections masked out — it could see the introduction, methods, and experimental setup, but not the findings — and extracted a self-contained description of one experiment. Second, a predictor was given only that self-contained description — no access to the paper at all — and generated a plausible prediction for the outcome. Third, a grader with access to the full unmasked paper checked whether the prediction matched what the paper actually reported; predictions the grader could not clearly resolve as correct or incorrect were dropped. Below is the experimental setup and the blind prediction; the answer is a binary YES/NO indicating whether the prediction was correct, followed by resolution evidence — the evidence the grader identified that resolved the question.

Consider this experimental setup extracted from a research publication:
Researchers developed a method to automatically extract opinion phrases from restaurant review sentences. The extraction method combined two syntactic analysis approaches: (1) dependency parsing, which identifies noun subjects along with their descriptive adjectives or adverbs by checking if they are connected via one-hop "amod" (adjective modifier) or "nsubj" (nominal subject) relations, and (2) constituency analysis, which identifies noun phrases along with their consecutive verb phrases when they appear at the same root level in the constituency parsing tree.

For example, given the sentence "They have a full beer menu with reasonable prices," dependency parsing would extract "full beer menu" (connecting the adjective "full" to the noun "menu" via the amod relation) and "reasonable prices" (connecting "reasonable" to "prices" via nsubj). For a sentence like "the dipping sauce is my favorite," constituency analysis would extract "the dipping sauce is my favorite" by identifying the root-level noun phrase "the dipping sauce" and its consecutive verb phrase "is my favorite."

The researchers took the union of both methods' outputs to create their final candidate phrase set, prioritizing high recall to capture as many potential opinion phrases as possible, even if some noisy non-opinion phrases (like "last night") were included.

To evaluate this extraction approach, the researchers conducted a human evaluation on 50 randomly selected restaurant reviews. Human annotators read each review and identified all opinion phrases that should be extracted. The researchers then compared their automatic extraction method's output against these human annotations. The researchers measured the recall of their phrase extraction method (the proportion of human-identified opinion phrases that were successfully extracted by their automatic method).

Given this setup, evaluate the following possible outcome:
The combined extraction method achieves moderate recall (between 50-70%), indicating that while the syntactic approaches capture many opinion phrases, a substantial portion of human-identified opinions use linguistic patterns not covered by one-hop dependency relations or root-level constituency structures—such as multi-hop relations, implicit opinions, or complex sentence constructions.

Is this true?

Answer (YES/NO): NO